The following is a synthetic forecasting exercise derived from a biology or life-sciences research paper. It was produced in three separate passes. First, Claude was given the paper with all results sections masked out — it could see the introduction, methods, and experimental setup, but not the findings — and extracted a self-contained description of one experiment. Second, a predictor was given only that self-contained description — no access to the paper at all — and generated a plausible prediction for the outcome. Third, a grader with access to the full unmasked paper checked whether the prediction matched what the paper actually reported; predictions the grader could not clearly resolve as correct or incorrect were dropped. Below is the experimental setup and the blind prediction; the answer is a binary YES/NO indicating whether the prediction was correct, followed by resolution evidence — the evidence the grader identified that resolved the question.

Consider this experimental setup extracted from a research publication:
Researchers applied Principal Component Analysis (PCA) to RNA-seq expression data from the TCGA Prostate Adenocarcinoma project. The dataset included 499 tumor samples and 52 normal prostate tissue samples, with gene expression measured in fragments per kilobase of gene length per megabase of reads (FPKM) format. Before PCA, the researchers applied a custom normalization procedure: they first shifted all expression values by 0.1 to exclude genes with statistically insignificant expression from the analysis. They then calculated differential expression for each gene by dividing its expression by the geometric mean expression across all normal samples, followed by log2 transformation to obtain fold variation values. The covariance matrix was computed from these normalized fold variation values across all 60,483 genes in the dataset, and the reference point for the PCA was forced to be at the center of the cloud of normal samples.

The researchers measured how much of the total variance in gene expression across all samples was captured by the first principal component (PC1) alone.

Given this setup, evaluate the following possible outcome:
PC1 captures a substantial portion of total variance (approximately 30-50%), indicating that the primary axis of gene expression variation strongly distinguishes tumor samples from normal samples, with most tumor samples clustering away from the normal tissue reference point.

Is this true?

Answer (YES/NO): YES